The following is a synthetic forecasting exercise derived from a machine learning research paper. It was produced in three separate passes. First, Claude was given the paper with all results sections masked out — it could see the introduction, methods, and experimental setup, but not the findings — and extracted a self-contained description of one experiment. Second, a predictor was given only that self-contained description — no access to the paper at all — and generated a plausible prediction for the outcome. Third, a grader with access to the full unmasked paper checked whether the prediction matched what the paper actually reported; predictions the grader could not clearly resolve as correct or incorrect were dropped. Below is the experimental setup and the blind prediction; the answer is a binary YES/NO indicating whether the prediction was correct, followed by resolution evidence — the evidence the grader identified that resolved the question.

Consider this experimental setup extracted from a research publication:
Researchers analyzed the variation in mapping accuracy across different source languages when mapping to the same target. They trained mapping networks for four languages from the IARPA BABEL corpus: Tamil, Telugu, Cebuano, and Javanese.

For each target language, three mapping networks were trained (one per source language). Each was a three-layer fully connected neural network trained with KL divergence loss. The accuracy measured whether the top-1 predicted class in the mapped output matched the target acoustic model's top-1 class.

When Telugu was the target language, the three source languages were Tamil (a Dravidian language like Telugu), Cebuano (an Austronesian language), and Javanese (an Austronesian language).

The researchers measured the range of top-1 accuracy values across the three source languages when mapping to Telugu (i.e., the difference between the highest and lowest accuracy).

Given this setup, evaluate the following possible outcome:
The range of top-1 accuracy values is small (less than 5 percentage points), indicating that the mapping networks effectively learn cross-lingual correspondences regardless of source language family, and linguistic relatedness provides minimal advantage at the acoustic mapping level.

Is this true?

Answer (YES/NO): NO